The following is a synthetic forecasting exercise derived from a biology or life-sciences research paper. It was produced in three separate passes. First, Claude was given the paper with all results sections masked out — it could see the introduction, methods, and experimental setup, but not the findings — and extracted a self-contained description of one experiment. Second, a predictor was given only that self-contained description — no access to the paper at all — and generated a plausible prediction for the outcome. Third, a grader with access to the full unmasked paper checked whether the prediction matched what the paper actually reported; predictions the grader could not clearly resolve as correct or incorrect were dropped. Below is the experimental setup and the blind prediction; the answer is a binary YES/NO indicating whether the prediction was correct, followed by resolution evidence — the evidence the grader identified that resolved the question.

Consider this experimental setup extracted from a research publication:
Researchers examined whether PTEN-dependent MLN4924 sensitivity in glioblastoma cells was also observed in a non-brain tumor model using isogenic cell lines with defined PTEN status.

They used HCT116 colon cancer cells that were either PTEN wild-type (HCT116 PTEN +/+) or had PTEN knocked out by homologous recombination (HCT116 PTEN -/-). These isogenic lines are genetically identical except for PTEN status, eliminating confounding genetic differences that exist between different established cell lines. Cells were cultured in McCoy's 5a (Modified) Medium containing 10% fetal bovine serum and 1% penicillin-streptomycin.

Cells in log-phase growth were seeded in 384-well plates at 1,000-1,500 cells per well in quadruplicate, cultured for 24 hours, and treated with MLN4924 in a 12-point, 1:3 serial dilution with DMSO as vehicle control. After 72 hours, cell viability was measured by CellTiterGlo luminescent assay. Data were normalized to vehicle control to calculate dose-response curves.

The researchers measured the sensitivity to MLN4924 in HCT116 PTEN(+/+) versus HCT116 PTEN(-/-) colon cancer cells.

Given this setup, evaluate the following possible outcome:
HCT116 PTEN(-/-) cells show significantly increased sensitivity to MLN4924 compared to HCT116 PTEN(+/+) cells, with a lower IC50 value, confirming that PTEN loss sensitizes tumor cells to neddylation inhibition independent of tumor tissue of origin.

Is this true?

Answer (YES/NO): NO